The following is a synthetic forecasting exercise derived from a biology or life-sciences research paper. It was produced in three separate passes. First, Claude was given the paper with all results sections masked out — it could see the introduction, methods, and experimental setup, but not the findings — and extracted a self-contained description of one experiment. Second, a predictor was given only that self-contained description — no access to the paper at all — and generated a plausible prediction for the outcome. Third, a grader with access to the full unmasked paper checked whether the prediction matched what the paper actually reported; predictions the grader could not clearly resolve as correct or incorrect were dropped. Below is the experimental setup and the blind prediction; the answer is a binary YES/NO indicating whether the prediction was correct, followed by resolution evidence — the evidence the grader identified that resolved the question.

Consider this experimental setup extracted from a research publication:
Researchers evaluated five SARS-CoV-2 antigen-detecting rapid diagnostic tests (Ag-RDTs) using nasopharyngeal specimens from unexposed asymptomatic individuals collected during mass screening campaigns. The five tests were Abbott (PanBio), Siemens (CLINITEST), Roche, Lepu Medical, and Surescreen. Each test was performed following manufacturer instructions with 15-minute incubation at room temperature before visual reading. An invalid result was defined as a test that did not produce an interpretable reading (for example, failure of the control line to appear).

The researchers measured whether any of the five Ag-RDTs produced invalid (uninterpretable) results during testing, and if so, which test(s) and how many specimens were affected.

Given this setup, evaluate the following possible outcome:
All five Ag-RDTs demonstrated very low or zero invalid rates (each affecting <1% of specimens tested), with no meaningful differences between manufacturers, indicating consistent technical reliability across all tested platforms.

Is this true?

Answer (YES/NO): NO